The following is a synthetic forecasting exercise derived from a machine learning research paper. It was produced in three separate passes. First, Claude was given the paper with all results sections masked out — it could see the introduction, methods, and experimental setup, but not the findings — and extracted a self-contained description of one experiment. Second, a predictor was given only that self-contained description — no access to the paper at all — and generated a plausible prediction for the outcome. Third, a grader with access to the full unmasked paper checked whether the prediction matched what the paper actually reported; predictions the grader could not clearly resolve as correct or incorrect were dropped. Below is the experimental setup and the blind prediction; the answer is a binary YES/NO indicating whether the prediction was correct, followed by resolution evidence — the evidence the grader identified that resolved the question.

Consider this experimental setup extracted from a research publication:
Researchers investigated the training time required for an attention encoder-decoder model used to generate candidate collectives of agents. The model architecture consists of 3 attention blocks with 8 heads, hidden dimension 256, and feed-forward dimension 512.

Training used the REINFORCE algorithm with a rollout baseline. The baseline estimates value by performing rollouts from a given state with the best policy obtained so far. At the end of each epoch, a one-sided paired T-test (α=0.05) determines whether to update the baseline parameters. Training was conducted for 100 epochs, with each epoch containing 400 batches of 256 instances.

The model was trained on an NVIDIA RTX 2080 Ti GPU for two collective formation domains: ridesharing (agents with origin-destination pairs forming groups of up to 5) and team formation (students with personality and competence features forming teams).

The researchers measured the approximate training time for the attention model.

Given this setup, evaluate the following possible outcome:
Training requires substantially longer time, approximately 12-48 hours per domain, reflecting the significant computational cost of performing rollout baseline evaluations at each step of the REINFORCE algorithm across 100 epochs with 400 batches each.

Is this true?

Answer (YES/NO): YES